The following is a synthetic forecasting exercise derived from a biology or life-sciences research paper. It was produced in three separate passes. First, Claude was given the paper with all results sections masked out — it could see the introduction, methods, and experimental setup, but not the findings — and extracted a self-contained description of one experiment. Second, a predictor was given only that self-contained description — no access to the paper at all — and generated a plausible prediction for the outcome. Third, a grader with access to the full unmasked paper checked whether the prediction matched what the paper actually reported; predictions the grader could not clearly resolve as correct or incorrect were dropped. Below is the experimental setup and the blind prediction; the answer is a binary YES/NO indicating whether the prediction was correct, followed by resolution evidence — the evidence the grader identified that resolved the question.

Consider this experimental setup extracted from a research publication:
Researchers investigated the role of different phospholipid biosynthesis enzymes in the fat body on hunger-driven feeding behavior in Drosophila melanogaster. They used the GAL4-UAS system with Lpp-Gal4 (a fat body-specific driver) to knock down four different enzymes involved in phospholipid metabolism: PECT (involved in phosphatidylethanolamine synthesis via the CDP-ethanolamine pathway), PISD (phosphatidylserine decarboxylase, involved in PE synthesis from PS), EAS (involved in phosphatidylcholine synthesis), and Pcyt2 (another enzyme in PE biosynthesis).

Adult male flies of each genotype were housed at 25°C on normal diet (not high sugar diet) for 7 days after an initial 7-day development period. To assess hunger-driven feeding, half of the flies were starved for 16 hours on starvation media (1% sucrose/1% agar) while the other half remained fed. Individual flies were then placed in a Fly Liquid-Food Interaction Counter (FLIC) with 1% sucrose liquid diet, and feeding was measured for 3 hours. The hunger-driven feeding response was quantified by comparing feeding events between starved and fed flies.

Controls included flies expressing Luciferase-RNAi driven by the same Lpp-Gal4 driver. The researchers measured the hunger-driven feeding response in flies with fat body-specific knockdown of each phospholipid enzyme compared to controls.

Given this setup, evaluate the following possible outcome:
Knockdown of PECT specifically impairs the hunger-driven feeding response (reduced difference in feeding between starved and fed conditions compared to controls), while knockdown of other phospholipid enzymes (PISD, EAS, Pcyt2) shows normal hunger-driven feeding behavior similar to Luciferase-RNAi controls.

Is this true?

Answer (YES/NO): NO